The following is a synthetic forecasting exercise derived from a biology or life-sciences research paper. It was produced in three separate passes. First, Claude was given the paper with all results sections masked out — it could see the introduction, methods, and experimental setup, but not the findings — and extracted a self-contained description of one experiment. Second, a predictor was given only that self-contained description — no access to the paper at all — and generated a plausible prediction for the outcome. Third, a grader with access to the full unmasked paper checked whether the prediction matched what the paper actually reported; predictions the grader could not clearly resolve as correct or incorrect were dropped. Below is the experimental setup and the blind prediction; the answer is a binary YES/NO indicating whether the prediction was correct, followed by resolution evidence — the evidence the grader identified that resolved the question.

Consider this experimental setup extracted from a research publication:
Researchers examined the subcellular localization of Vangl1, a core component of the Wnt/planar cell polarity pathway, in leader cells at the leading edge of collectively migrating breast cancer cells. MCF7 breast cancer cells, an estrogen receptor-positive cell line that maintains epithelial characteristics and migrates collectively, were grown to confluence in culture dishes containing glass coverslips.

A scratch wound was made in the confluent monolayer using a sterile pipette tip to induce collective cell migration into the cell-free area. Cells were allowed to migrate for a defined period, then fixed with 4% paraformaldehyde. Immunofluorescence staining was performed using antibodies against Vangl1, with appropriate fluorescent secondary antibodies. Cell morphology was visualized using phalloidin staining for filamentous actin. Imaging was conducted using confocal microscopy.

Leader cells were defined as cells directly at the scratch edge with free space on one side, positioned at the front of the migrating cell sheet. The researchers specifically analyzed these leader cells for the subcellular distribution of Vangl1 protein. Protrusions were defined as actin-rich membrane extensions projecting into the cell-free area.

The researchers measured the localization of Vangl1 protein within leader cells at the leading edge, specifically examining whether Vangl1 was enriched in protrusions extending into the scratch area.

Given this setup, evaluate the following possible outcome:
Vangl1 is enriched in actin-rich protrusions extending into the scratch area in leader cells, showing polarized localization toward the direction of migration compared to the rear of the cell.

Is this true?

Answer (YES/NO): YES